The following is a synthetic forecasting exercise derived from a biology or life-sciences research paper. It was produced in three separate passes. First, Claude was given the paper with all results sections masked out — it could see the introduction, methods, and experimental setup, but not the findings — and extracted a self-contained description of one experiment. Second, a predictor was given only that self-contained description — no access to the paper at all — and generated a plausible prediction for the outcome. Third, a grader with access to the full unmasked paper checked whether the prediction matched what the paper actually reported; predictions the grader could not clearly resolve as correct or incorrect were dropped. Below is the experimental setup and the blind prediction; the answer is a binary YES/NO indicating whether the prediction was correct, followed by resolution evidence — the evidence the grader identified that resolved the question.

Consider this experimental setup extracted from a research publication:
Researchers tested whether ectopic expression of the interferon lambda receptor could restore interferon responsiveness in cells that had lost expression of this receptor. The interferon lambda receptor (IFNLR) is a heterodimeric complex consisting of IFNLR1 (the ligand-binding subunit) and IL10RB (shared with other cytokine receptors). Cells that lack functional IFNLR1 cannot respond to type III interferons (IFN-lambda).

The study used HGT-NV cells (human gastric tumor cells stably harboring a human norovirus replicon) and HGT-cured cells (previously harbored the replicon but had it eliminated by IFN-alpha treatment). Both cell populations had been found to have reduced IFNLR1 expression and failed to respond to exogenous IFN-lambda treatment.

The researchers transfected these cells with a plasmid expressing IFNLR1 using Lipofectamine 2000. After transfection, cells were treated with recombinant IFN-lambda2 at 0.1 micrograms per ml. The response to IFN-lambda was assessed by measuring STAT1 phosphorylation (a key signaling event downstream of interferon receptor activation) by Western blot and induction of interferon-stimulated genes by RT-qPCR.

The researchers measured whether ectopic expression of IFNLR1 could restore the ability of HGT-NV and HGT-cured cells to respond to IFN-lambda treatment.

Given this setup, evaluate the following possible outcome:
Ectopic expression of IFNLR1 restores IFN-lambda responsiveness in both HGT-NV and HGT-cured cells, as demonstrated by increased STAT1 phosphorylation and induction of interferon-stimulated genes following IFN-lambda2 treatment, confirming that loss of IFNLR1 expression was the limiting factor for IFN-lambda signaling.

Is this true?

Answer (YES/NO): NO